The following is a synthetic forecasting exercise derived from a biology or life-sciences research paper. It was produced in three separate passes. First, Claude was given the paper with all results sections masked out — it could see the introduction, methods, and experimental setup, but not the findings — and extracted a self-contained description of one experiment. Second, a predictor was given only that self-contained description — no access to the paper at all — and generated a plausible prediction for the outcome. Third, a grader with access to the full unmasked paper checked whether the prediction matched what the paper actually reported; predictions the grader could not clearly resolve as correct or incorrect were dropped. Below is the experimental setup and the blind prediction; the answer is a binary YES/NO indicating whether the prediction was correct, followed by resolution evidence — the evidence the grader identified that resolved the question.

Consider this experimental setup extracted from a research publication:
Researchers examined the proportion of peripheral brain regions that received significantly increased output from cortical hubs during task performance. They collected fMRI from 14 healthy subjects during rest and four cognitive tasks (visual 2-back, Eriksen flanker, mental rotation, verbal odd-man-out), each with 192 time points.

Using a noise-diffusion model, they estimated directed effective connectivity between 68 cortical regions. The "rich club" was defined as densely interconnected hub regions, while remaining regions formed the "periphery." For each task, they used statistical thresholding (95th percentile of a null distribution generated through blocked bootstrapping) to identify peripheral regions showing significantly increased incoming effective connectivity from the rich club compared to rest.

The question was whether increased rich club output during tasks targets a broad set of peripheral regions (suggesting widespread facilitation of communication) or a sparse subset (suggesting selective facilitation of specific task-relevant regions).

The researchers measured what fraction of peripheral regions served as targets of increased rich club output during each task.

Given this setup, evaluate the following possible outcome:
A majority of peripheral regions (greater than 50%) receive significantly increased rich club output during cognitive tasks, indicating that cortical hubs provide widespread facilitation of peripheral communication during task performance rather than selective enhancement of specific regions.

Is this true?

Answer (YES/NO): NO